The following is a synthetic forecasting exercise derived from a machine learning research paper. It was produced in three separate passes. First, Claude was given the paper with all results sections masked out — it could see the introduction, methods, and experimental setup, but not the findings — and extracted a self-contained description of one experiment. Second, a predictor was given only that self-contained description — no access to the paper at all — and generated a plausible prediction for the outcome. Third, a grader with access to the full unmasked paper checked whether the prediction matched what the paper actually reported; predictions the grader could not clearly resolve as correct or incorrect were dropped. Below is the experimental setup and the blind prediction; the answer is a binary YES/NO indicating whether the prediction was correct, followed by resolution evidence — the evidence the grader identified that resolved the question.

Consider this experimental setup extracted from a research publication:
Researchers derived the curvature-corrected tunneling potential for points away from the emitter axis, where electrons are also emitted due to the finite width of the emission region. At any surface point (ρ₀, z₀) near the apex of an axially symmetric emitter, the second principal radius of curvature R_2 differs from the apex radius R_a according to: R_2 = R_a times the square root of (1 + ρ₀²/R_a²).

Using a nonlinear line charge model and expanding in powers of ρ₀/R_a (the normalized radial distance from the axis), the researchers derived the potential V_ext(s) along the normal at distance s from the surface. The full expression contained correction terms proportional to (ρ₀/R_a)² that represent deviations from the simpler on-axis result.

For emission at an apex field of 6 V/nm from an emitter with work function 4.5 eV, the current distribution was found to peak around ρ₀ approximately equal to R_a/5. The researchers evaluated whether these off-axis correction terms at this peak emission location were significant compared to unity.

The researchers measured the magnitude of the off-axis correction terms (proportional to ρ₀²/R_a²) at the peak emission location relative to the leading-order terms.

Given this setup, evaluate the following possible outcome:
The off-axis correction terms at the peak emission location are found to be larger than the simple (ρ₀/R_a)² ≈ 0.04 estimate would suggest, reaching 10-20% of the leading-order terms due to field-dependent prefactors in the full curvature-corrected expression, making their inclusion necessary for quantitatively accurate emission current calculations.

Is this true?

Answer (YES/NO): NO